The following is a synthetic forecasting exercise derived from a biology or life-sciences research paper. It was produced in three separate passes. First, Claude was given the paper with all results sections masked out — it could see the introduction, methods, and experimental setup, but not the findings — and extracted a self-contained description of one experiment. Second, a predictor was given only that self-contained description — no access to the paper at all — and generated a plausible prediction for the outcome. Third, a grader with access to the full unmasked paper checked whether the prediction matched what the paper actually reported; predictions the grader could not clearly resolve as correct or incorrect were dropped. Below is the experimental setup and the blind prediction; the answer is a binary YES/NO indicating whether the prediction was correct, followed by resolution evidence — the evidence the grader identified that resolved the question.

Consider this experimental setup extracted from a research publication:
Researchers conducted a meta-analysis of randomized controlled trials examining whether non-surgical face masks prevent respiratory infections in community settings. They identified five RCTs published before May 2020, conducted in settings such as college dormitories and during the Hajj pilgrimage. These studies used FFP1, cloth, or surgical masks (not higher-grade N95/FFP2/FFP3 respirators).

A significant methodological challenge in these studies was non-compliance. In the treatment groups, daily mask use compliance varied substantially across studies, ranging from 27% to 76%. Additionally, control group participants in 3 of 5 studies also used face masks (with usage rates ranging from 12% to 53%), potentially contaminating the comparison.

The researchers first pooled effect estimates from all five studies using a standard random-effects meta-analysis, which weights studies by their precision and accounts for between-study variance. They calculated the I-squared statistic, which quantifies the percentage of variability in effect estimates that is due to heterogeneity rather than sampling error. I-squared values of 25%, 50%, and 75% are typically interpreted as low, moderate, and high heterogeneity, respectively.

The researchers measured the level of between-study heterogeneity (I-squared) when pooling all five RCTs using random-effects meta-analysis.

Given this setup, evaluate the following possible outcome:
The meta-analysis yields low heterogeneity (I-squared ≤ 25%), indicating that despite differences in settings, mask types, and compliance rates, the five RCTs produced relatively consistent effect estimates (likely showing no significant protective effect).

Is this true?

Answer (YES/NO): NO